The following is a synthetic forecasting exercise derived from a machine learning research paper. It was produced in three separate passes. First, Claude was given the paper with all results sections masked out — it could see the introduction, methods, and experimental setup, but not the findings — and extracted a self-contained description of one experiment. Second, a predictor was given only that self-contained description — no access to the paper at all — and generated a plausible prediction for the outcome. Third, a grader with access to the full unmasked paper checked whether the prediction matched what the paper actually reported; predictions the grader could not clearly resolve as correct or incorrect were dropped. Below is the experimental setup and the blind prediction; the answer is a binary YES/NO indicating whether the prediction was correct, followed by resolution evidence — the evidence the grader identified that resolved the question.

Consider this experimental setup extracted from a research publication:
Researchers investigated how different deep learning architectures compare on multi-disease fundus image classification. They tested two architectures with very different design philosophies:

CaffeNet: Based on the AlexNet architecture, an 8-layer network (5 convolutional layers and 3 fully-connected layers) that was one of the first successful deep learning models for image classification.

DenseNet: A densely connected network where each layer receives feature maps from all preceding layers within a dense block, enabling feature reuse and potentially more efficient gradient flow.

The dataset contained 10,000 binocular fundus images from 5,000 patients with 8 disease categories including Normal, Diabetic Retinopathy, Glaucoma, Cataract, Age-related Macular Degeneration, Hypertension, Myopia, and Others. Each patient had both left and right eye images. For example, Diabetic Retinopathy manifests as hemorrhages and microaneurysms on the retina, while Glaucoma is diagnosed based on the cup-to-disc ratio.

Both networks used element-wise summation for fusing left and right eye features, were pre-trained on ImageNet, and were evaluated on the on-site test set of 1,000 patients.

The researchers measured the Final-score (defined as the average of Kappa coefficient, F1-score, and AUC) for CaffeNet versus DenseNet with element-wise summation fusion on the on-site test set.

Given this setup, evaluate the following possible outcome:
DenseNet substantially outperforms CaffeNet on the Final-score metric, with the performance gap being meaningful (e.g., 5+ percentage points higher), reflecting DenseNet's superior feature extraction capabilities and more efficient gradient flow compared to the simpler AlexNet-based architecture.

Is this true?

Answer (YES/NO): NO